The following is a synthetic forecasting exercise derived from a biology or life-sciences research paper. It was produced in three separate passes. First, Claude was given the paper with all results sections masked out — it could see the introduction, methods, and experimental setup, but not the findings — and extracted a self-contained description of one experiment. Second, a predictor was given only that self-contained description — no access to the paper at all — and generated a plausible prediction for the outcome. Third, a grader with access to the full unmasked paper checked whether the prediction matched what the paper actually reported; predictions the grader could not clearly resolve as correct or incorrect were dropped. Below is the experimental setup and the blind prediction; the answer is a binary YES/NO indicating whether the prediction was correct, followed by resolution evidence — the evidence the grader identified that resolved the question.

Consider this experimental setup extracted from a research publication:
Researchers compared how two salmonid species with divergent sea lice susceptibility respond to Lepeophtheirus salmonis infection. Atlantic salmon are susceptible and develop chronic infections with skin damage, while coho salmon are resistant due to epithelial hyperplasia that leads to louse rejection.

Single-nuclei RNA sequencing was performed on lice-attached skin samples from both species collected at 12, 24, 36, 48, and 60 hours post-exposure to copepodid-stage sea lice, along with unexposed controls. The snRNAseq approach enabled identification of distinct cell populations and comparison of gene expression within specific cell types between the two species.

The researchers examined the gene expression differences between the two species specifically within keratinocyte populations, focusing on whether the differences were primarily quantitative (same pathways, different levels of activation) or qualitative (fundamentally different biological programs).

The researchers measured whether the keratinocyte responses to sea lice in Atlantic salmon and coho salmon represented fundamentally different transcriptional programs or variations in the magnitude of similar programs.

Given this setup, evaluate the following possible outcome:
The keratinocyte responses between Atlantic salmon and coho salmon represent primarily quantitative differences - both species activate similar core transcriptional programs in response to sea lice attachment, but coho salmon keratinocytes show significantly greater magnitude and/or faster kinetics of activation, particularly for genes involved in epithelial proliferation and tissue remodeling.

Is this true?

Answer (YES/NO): NO